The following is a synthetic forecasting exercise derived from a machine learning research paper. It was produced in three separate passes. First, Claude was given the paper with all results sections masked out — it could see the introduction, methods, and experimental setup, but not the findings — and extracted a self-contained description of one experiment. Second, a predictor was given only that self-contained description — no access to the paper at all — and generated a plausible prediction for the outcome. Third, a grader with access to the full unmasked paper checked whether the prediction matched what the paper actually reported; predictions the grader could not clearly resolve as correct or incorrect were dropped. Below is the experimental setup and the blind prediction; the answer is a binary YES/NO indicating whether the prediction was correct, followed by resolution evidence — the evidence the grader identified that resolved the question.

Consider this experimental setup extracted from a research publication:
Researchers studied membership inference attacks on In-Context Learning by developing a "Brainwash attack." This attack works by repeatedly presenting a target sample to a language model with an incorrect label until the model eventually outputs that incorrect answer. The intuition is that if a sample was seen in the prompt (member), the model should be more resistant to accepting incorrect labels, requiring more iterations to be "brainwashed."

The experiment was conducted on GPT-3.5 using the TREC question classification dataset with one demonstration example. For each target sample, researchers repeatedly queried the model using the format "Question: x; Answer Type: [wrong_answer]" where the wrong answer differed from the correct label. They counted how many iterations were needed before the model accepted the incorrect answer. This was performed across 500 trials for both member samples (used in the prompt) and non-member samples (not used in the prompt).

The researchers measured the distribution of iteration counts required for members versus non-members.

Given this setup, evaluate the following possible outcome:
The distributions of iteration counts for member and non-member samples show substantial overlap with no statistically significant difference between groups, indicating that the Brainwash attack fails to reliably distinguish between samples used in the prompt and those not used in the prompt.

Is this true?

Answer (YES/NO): NO